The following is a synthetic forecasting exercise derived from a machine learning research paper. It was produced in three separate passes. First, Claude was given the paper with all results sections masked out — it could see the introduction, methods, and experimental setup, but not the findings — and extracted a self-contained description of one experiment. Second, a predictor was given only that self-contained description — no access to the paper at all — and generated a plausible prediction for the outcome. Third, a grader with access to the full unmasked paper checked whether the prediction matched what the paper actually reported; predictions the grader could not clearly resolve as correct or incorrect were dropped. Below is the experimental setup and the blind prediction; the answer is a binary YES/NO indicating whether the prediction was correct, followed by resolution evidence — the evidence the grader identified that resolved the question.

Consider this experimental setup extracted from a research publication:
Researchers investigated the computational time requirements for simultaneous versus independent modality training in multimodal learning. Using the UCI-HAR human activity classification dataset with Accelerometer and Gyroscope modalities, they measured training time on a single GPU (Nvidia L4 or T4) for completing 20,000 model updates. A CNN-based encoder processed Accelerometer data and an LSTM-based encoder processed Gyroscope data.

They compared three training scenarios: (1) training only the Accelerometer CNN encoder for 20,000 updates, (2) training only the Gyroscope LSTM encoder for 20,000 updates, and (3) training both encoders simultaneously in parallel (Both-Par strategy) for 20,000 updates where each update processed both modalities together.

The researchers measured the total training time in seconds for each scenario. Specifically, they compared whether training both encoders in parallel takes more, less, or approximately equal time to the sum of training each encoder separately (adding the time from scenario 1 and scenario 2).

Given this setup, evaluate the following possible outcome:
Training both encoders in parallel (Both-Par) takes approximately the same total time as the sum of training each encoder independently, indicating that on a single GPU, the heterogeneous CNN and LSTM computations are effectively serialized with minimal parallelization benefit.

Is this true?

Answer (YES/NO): NO